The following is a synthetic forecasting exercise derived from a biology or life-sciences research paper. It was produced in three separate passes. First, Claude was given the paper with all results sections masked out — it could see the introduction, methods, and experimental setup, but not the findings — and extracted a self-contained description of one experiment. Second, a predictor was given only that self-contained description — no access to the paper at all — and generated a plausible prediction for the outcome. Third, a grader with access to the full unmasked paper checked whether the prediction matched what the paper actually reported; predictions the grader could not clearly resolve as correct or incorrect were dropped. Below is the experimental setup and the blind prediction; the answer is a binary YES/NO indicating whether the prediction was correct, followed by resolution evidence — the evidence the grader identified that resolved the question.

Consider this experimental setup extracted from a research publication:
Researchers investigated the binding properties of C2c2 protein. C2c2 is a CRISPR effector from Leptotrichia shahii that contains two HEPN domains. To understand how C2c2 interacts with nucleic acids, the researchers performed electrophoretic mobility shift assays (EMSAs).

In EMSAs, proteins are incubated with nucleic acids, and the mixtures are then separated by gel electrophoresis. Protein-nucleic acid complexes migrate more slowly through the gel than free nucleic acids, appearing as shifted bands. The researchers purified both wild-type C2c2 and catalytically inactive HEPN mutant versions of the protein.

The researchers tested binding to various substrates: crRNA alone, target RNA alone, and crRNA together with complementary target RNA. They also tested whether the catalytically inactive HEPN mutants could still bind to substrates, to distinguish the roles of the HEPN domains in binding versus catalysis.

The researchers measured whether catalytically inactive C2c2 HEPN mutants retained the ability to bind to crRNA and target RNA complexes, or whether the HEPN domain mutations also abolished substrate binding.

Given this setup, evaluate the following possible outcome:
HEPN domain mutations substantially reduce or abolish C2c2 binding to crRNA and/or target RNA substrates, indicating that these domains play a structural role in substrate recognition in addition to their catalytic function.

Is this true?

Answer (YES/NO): NO